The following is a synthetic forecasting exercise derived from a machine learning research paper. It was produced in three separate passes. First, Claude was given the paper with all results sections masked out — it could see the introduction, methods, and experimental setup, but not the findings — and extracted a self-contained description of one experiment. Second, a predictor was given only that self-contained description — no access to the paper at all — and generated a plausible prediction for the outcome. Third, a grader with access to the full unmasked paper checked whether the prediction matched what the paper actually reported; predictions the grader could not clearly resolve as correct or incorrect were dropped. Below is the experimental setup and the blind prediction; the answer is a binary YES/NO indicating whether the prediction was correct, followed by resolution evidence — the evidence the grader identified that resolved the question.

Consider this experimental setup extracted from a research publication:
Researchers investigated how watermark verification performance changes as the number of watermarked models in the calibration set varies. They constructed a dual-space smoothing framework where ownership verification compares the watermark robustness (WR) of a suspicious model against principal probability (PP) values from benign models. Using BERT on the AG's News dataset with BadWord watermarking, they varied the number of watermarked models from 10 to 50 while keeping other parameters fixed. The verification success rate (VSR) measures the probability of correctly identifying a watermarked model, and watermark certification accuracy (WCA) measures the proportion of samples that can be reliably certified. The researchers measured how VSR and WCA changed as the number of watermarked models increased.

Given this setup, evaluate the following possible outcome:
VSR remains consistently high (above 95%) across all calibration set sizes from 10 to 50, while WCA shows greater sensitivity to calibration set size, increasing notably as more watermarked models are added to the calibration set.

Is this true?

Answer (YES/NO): NO